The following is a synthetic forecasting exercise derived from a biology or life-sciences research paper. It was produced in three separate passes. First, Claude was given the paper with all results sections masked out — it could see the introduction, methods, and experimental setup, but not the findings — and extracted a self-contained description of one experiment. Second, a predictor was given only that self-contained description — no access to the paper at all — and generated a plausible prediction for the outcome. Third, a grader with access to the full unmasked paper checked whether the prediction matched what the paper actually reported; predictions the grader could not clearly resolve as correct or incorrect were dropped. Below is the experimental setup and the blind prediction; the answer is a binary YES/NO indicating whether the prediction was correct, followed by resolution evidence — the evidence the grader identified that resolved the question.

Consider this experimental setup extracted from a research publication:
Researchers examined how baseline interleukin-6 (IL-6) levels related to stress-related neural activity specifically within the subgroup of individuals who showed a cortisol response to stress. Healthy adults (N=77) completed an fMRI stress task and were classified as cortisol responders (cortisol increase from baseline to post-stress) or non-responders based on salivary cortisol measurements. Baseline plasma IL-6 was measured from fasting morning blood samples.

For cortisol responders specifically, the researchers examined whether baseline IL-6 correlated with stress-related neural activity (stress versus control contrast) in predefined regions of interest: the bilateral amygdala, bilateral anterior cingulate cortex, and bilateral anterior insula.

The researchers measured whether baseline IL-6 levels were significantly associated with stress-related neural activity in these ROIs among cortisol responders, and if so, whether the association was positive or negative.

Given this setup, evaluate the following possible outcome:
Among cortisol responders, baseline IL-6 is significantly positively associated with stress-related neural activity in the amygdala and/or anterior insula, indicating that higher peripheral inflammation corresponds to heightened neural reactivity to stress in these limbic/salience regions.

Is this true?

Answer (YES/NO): NO